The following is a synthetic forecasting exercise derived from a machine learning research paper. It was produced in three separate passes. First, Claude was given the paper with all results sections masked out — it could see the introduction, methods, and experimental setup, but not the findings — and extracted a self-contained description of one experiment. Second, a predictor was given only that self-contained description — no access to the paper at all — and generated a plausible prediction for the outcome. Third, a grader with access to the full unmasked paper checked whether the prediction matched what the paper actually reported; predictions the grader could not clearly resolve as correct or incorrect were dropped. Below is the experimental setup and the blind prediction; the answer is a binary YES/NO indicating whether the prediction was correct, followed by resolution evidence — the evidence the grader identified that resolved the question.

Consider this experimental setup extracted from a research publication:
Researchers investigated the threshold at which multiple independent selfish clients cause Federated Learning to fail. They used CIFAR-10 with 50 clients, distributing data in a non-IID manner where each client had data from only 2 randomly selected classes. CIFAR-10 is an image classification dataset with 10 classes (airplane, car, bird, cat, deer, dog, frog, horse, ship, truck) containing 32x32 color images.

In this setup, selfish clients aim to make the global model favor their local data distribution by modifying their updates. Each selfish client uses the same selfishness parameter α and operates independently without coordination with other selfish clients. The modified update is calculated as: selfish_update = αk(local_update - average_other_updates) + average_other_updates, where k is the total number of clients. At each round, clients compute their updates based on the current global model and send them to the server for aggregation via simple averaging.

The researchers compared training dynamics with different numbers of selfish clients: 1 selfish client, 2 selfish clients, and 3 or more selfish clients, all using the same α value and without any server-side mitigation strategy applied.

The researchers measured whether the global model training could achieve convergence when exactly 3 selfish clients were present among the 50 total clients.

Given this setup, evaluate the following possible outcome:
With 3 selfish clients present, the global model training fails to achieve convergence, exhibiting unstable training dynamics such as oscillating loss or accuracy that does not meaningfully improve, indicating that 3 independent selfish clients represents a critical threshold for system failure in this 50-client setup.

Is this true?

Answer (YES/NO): YES